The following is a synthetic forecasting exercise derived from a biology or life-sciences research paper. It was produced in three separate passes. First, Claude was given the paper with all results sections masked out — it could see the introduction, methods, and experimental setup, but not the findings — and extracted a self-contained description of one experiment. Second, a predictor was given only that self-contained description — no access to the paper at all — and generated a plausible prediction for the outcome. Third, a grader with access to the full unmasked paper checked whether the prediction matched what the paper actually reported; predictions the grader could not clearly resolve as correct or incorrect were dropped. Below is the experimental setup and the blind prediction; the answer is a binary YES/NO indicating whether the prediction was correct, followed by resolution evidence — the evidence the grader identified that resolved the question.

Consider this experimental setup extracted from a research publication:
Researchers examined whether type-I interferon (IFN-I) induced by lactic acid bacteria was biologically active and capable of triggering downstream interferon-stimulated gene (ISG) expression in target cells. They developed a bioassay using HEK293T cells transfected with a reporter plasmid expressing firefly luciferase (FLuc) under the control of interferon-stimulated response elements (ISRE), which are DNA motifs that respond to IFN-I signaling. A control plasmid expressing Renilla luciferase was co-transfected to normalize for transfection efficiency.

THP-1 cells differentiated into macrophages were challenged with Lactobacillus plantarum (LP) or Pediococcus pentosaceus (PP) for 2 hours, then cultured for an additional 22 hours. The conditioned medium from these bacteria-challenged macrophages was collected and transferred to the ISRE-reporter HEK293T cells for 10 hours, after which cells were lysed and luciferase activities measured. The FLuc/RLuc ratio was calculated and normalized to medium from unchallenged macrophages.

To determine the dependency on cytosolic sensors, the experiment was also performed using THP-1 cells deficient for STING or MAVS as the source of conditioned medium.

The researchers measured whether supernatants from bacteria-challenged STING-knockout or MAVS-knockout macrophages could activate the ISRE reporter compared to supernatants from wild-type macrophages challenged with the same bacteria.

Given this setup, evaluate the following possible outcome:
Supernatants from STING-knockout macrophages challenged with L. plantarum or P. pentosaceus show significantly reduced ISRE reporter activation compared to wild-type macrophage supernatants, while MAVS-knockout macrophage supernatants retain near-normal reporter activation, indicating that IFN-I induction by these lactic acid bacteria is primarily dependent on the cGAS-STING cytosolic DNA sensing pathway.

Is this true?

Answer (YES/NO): NO